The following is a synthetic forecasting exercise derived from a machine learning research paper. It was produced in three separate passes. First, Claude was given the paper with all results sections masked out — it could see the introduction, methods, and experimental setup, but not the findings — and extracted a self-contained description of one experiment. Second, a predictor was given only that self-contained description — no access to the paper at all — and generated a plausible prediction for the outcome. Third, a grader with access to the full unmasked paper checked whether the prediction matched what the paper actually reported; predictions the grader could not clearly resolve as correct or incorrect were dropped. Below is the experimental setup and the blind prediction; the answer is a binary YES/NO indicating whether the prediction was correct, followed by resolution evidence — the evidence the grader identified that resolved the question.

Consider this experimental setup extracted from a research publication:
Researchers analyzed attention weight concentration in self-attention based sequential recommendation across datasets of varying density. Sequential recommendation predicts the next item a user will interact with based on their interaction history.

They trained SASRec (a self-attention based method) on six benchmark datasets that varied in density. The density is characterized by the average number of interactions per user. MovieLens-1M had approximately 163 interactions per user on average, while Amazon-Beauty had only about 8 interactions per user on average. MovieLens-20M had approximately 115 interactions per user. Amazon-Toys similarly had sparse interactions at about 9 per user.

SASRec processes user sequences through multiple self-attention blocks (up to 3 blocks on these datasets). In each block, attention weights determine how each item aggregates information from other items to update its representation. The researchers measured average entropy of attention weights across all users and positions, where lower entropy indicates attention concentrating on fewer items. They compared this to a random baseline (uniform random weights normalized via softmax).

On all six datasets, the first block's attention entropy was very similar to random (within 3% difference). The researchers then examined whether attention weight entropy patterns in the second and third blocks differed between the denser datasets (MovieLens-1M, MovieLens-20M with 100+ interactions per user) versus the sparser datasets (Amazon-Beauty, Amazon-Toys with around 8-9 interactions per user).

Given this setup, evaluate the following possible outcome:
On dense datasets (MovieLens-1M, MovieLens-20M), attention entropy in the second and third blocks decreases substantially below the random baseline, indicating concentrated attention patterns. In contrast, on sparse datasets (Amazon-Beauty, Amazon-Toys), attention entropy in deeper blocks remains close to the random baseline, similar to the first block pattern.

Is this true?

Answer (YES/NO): YES